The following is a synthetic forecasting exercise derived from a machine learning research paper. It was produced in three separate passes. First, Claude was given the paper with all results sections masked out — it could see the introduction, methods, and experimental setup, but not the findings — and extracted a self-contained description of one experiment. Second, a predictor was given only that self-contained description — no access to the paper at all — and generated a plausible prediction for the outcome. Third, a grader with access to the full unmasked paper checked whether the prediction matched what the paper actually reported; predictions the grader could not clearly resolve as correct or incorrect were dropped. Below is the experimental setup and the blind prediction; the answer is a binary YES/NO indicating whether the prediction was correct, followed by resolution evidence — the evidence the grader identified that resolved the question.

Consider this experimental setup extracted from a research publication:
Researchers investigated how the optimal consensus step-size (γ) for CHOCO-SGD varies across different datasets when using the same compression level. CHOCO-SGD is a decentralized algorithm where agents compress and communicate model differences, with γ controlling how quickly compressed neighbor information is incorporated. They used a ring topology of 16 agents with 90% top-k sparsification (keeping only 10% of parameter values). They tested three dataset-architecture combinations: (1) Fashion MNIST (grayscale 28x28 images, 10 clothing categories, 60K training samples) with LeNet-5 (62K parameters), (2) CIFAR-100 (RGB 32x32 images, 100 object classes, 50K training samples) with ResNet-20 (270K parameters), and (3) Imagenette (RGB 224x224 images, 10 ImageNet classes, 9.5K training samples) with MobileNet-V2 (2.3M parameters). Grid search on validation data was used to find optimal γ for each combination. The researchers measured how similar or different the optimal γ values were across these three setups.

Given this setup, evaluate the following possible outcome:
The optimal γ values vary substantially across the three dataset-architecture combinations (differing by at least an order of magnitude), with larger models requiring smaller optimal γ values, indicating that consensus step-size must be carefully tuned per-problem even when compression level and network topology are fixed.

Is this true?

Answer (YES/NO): NO